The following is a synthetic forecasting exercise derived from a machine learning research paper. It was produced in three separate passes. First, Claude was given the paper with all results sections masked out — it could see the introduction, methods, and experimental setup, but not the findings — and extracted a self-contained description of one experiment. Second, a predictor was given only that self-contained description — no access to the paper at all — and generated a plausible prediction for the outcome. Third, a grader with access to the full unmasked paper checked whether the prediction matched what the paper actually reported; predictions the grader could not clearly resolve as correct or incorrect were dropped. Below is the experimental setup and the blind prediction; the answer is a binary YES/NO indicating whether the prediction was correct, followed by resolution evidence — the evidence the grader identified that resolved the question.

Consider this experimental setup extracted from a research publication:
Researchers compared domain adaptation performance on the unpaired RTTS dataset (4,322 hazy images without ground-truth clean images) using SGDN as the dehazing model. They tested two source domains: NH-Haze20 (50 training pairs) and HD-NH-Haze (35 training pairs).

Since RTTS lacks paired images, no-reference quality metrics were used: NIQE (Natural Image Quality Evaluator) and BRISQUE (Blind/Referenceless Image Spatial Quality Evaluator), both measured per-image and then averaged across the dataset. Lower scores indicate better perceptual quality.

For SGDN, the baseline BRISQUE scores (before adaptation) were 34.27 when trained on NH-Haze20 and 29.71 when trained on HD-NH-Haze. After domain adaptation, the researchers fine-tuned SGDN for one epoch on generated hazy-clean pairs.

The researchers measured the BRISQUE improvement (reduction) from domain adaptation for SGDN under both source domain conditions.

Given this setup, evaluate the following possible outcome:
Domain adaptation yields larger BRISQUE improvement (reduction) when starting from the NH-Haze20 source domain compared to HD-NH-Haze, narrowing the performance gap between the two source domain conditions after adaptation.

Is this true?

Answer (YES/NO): NO